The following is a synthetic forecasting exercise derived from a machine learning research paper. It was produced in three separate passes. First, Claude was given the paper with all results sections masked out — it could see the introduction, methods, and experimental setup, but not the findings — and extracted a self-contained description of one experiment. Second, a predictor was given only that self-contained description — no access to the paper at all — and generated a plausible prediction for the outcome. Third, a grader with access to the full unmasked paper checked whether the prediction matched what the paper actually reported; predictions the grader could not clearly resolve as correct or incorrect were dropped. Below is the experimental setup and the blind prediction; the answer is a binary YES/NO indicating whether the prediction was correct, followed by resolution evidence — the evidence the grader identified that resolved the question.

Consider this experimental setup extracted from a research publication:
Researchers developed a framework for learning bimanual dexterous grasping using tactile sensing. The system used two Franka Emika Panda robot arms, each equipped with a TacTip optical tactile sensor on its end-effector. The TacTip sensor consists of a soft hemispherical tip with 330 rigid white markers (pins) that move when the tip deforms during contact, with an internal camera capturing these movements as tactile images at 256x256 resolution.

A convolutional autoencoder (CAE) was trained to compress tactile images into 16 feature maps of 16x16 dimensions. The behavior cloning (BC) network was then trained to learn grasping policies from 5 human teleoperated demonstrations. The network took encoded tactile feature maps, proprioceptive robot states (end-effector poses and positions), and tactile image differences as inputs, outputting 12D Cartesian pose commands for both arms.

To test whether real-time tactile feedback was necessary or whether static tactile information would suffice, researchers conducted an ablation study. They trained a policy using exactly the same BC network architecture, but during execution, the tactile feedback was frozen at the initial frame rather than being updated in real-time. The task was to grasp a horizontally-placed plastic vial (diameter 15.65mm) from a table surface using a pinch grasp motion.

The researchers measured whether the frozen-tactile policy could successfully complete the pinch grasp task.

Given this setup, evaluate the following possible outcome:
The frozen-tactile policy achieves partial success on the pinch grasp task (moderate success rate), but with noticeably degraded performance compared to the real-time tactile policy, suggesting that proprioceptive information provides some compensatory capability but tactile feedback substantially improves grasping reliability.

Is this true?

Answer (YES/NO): NO